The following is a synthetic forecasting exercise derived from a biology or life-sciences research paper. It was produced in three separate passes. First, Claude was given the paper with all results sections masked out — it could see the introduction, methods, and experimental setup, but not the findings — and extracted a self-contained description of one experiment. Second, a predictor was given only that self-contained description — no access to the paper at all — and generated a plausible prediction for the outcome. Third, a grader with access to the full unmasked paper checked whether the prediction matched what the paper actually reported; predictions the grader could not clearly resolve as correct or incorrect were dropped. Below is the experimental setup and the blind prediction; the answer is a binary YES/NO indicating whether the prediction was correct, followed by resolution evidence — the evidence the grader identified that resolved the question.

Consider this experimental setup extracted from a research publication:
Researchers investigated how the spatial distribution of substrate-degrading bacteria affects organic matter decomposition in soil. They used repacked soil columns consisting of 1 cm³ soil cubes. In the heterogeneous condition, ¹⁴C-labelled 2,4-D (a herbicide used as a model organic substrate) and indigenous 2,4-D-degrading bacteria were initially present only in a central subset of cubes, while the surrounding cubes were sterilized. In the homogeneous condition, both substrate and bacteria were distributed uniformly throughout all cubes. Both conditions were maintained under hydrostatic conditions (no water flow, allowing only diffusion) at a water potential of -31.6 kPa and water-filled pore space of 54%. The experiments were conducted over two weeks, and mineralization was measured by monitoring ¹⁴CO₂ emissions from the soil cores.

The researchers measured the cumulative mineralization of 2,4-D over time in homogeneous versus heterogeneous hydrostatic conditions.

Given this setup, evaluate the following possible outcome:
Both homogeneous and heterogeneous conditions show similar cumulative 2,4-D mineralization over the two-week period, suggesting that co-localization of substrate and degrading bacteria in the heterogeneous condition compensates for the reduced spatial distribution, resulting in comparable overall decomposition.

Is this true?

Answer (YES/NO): NO